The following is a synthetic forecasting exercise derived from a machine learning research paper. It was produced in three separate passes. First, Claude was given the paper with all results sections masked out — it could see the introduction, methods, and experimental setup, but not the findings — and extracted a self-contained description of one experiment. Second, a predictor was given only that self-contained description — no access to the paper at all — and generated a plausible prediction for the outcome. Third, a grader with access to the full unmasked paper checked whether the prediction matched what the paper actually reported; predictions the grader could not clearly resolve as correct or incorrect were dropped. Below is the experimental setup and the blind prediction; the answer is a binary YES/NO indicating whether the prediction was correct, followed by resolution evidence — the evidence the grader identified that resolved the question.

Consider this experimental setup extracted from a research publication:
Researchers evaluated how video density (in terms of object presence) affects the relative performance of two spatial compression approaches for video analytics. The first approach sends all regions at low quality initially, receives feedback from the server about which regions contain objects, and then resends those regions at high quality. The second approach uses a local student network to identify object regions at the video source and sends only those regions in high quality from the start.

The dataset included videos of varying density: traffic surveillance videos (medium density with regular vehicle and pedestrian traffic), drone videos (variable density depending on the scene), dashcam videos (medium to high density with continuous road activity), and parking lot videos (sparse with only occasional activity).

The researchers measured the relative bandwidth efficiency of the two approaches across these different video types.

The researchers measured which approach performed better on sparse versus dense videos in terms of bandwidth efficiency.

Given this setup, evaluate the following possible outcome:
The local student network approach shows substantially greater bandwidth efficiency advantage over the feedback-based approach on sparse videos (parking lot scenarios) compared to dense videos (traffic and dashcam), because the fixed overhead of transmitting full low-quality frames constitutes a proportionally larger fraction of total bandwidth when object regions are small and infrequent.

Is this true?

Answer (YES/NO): YES